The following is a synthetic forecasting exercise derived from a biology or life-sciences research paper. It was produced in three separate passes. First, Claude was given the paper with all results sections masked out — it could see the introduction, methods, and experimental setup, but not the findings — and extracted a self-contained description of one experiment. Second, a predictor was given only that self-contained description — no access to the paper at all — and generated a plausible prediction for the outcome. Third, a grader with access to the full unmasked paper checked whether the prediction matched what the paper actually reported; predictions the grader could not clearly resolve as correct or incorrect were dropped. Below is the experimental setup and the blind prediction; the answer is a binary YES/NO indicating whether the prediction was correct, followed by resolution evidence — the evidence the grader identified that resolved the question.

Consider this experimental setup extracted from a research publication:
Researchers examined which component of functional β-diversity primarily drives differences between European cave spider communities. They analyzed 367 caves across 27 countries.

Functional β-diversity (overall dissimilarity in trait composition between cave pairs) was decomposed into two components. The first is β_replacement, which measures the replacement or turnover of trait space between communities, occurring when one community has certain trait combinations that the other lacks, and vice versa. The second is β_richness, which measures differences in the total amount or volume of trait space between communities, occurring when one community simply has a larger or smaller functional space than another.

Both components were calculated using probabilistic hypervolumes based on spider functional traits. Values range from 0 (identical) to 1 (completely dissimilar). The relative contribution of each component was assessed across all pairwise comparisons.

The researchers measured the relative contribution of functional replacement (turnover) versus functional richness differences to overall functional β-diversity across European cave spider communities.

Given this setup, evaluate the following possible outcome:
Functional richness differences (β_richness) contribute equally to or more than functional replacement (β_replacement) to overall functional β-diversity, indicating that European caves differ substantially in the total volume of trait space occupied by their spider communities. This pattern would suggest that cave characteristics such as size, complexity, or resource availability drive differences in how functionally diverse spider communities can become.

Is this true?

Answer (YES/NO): NO